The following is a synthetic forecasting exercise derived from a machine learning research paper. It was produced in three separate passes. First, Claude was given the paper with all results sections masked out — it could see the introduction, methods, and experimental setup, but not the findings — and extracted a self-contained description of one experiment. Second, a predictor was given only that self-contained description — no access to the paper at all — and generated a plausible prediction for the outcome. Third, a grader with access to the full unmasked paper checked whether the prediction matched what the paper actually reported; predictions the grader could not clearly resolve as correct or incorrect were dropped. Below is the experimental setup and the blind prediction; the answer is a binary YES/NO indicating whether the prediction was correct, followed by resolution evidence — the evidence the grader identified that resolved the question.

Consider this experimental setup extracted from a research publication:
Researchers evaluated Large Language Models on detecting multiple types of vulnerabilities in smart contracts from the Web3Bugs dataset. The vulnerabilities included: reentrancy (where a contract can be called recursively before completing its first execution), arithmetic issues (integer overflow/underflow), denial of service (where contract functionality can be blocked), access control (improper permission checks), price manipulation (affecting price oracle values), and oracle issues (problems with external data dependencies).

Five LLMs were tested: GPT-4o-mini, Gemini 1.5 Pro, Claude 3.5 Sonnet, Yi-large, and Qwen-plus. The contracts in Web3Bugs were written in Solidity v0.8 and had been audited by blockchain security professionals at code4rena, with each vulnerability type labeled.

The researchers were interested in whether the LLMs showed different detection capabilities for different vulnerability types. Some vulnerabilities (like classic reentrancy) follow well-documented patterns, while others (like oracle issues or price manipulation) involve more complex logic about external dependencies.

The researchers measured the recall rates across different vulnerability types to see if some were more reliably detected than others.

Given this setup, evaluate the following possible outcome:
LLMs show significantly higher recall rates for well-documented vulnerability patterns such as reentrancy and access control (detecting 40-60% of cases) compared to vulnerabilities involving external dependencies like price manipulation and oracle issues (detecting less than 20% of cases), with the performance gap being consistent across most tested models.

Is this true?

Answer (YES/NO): NO